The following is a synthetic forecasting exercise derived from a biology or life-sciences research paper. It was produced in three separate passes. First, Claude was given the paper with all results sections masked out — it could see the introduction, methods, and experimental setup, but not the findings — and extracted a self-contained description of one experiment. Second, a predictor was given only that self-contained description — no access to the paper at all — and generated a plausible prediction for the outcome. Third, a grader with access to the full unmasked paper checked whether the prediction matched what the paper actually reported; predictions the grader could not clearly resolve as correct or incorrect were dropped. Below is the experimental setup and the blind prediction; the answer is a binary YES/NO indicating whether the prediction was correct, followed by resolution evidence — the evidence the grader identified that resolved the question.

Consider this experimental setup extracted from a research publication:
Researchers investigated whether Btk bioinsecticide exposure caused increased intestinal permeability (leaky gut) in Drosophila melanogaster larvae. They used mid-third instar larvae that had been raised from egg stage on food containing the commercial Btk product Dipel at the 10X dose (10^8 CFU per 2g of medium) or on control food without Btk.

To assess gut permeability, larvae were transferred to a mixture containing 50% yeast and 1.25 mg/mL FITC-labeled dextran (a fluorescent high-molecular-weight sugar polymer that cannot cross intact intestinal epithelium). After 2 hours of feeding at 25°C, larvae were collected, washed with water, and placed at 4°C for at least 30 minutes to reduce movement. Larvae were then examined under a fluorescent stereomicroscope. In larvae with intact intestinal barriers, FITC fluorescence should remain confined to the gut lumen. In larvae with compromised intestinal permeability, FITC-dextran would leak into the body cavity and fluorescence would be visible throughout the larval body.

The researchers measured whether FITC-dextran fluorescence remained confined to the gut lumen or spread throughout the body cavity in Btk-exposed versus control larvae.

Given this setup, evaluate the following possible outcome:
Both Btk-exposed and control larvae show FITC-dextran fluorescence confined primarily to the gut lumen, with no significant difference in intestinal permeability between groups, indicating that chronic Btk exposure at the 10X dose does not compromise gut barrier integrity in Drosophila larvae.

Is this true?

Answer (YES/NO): YES